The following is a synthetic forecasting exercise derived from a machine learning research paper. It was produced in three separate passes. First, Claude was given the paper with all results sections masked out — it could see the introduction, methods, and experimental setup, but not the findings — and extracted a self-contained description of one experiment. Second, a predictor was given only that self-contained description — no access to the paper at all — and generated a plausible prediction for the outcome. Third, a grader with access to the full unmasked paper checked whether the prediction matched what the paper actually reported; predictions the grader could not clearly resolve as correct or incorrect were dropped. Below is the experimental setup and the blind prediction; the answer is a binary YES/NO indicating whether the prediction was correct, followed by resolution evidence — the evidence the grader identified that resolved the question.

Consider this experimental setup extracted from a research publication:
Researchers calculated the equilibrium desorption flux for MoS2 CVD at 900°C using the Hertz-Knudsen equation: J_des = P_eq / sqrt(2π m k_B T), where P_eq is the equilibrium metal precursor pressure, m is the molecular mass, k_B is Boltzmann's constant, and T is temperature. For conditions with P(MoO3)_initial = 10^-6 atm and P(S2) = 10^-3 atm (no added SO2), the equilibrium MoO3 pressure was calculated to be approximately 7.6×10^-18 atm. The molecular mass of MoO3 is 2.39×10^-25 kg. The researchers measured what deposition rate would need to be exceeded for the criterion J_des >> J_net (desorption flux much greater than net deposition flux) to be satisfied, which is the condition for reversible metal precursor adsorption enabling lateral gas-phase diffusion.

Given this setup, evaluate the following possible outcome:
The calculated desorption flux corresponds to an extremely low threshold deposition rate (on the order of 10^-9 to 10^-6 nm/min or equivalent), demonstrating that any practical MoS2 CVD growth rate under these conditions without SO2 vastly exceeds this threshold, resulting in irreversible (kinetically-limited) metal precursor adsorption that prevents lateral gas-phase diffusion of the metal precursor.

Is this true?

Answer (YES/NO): YES